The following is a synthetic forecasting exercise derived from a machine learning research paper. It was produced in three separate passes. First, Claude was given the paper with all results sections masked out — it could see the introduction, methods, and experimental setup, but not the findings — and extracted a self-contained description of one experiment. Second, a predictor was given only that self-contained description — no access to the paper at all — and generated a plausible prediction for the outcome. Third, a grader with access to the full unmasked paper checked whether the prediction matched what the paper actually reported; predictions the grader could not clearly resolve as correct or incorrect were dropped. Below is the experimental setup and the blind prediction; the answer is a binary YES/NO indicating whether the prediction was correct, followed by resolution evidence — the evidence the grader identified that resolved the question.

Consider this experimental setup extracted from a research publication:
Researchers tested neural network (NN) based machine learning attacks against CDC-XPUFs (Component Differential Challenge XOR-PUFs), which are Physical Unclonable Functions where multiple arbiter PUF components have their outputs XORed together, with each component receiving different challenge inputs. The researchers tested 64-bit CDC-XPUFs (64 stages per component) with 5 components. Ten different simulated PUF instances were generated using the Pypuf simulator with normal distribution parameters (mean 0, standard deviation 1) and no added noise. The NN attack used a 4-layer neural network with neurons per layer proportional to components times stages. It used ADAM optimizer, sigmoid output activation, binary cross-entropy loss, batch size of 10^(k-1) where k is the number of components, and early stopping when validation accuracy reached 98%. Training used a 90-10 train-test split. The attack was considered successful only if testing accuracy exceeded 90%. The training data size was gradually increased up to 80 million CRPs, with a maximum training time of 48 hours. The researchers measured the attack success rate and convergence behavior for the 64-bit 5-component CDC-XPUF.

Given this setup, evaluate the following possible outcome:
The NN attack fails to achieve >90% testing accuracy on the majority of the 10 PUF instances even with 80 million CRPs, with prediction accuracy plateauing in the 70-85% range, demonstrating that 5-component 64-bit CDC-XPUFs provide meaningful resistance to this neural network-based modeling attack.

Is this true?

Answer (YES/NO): NO